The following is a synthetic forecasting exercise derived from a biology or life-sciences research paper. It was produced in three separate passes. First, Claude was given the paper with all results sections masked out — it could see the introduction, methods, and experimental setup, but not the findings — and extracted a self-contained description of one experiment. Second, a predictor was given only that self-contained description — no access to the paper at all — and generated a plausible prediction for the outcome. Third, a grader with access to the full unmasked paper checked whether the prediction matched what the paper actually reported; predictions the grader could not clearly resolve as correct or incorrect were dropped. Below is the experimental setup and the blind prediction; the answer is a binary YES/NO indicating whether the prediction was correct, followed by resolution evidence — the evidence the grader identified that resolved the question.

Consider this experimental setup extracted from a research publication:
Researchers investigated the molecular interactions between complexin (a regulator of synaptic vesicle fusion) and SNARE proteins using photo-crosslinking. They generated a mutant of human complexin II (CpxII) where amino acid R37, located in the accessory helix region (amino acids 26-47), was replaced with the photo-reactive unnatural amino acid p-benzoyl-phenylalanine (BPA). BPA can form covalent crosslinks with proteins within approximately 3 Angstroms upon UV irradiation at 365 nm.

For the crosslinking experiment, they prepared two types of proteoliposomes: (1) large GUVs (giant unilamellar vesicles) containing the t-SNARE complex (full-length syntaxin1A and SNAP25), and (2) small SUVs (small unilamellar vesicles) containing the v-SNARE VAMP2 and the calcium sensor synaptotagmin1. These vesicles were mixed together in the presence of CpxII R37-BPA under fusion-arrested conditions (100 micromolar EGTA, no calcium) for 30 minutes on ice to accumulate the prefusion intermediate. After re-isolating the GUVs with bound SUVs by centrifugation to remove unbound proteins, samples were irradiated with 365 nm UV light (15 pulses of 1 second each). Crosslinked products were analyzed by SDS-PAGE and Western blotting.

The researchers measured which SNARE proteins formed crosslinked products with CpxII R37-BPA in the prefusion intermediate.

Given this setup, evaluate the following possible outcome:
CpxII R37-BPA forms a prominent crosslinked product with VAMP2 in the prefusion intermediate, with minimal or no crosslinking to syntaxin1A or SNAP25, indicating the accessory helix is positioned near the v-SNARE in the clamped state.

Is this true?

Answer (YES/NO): YES